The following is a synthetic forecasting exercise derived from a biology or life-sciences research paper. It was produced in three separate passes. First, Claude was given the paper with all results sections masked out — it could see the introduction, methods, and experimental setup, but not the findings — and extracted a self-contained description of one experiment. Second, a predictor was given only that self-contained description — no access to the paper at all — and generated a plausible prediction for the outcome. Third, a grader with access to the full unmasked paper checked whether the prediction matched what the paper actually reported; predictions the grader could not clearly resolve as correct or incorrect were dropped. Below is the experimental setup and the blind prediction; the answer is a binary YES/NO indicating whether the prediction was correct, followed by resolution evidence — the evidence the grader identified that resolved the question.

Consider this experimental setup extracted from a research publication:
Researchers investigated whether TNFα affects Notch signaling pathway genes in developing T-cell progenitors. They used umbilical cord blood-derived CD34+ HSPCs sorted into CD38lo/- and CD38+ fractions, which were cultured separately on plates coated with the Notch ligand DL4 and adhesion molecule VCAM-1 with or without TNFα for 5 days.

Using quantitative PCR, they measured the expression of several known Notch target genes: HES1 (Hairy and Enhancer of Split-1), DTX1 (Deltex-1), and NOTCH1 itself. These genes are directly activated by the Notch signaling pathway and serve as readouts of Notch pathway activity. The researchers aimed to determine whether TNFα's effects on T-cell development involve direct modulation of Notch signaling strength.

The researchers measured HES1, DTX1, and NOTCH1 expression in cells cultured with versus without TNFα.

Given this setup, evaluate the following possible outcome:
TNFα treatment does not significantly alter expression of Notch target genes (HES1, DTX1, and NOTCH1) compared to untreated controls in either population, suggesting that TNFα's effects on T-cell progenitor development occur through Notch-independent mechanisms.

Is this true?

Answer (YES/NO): YES